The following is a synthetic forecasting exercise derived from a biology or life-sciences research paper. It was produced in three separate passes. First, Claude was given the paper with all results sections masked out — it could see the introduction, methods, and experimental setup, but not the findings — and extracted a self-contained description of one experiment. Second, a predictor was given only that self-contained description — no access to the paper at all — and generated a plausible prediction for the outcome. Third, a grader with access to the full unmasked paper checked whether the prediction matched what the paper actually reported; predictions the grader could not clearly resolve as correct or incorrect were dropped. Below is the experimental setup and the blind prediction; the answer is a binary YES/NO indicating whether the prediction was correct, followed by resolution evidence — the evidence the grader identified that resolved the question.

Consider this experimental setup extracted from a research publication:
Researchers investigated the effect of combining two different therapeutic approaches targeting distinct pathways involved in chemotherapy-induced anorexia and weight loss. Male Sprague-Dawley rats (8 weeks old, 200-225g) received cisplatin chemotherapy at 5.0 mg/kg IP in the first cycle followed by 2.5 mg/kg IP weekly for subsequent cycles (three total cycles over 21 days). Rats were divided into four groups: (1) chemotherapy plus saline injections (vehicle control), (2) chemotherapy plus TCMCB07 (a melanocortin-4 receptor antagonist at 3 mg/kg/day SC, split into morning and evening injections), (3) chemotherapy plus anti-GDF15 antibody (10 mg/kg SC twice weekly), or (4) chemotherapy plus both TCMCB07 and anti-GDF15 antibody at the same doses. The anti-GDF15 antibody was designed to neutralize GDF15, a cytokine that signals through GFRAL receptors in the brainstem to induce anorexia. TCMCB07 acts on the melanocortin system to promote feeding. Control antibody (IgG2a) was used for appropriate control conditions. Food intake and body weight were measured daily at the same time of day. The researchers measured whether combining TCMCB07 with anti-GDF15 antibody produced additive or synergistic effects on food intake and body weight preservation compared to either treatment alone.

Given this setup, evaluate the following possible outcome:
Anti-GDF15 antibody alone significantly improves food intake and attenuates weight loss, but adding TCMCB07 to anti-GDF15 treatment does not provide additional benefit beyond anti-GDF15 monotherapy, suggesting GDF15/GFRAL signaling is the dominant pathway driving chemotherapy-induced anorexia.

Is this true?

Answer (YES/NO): NO